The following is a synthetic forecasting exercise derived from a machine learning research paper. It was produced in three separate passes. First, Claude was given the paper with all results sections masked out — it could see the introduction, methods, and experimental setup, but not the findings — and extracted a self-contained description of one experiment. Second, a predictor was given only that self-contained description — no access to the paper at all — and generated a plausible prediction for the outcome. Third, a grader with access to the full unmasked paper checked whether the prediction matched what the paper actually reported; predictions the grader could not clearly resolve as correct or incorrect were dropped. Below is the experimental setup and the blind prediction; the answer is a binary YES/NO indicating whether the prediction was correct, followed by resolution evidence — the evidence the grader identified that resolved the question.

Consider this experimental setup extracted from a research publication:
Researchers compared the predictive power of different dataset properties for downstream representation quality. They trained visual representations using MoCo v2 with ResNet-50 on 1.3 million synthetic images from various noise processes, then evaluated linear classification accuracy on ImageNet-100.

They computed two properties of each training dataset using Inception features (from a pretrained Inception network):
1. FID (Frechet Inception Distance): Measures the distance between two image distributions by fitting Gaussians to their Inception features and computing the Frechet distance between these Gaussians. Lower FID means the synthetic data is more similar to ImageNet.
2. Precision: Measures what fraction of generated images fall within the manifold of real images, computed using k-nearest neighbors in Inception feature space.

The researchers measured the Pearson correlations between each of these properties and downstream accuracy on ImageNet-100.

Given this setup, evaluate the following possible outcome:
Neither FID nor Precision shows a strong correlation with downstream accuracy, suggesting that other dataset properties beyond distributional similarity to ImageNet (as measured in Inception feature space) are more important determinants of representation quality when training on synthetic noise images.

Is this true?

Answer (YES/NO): NO